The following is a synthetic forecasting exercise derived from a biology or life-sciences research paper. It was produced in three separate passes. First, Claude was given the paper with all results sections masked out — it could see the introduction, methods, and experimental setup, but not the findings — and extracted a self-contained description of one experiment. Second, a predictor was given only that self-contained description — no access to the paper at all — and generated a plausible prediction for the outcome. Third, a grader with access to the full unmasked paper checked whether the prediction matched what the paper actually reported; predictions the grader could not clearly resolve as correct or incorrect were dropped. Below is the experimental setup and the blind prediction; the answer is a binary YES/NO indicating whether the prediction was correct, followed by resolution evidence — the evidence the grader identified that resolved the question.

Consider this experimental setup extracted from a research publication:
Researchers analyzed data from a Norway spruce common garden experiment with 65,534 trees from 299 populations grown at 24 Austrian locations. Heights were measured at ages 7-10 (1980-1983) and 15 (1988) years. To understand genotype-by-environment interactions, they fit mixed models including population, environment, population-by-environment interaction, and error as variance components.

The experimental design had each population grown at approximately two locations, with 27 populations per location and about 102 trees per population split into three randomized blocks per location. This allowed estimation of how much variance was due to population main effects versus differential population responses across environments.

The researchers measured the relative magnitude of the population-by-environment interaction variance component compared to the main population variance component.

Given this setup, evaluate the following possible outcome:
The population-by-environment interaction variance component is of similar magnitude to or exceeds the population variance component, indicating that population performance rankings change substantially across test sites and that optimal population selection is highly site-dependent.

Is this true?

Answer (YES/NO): YES